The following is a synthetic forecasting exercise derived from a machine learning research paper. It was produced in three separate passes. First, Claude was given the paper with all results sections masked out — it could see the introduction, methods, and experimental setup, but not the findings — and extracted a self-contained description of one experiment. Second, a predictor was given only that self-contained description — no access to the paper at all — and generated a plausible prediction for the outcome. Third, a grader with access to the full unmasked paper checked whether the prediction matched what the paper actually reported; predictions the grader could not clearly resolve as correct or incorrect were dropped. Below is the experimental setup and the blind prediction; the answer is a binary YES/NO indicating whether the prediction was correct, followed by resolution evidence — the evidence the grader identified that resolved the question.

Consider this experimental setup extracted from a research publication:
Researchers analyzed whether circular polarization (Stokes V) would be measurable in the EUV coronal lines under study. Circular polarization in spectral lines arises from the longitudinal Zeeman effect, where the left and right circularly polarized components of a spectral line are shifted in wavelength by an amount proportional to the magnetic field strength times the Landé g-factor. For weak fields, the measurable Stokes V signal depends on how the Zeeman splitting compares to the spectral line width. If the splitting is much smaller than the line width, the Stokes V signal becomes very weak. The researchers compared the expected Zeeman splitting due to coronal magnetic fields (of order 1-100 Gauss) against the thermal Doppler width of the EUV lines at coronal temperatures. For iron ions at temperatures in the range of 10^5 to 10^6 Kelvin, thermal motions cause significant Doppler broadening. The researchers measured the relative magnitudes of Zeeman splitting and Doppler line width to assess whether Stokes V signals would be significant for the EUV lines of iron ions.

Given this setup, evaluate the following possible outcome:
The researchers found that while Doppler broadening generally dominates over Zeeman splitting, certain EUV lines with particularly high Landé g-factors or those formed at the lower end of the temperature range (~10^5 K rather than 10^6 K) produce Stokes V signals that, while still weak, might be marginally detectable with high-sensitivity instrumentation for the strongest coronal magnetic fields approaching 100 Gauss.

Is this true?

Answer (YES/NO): NO